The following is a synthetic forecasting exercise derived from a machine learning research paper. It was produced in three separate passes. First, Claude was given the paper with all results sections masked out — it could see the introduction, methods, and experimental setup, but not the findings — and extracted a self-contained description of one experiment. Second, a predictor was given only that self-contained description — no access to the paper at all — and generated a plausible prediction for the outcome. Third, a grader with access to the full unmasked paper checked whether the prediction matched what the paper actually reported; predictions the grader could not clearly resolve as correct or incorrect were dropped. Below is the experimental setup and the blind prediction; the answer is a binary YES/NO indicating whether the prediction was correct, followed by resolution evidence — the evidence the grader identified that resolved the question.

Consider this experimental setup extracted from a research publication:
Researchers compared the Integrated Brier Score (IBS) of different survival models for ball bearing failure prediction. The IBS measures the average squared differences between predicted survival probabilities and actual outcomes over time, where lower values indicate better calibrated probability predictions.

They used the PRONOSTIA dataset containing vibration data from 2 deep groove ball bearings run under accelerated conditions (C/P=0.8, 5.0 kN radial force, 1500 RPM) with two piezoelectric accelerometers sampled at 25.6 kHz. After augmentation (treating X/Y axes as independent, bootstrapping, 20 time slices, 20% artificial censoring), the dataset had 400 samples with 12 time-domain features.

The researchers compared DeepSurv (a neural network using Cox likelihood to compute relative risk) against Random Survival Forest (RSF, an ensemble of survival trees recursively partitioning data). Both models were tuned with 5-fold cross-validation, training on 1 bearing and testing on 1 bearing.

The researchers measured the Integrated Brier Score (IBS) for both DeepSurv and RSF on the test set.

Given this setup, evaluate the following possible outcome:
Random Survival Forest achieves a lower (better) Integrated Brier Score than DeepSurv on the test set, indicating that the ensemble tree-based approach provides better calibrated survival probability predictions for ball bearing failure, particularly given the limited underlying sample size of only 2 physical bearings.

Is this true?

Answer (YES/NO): NO